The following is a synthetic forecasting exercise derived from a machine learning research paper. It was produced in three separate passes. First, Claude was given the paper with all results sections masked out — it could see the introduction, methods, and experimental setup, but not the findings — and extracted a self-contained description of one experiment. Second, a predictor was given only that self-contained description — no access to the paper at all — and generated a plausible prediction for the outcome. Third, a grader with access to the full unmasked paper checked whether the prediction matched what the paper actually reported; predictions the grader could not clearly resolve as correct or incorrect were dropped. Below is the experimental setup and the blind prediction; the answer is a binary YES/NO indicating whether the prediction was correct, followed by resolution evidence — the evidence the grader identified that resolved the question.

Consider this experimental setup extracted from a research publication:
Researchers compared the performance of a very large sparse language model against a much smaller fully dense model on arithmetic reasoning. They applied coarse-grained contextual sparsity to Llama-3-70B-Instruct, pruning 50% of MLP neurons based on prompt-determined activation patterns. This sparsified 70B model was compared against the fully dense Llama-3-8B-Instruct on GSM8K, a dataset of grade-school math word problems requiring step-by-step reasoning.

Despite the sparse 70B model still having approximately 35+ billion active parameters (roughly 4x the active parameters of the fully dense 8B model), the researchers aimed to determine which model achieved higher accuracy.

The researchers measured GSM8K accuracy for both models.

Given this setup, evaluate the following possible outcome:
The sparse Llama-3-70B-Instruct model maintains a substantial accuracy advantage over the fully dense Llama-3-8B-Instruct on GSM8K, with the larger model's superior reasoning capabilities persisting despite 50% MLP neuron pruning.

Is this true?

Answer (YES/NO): NO